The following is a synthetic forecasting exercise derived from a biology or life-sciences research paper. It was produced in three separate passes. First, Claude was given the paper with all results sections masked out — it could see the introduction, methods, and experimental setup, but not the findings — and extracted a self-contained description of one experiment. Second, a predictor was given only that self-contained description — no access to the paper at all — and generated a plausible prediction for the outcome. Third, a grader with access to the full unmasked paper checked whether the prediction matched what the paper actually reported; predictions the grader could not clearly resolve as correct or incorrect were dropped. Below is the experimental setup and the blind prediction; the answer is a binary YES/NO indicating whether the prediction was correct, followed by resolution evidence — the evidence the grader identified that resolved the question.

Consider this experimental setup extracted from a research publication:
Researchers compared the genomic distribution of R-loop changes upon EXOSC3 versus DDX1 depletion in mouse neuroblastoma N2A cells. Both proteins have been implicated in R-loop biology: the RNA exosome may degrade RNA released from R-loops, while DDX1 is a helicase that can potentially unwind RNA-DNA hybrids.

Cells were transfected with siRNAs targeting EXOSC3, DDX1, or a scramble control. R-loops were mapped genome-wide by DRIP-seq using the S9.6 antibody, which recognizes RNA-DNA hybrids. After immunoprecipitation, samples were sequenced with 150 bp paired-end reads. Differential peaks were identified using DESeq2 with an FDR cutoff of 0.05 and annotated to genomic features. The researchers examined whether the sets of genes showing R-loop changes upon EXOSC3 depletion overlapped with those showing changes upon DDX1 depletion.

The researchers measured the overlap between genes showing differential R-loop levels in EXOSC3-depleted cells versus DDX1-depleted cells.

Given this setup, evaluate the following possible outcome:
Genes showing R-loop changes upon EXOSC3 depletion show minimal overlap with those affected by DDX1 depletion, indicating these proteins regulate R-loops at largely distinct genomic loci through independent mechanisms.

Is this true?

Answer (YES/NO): NO